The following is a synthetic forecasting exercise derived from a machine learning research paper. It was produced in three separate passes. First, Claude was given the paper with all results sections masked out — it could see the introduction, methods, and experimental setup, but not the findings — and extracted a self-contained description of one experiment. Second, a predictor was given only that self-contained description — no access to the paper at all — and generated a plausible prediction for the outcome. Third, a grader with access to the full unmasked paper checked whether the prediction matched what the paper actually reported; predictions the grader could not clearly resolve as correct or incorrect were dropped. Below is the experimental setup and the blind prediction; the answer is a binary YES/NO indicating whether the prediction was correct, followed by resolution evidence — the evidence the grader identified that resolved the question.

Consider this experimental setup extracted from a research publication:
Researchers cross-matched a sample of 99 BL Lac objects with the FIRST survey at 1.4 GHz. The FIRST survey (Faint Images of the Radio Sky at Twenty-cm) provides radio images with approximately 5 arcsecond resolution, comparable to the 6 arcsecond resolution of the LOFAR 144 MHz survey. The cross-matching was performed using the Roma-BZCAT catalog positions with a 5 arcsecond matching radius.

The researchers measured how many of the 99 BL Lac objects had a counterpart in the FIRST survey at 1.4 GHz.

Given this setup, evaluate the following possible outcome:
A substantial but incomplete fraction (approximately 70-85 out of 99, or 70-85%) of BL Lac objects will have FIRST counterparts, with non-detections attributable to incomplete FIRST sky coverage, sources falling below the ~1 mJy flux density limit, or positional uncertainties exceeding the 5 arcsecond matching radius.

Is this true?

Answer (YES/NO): YES